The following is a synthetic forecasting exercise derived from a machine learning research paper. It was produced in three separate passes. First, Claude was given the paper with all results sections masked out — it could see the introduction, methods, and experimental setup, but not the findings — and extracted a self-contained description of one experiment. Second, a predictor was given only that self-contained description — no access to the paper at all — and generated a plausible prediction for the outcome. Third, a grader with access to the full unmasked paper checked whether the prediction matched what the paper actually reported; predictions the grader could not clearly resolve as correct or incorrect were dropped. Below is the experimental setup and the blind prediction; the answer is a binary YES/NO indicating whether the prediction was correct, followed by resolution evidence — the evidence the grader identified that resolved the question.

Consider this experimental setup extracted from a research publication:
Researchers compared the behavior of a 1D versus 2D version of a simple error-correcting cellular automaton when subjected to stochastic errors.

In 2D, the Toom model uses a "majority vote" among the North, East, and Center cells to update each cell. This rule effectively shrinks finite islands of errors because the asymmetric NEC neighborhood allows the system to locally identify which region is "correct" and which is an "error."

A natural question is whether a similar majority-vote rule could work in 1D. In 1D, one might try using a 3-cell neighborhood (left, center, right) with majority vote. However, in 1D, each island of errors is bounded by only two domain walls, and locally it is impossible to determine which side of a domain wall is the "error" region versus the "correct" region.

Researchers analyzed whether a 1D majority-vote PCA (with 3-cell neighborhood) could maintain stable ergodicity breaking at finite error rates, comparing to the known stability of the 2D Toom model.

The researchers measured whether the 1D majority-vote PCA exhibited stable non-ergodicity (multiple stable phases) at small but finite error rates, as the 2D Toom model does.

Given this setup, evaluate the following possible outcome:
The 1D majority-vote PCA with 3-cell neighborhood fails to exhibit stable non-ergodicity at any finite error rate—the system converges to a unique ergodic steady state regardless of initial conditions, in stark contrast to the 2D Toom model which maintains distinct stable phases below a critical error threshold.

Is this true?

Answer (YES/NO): YES